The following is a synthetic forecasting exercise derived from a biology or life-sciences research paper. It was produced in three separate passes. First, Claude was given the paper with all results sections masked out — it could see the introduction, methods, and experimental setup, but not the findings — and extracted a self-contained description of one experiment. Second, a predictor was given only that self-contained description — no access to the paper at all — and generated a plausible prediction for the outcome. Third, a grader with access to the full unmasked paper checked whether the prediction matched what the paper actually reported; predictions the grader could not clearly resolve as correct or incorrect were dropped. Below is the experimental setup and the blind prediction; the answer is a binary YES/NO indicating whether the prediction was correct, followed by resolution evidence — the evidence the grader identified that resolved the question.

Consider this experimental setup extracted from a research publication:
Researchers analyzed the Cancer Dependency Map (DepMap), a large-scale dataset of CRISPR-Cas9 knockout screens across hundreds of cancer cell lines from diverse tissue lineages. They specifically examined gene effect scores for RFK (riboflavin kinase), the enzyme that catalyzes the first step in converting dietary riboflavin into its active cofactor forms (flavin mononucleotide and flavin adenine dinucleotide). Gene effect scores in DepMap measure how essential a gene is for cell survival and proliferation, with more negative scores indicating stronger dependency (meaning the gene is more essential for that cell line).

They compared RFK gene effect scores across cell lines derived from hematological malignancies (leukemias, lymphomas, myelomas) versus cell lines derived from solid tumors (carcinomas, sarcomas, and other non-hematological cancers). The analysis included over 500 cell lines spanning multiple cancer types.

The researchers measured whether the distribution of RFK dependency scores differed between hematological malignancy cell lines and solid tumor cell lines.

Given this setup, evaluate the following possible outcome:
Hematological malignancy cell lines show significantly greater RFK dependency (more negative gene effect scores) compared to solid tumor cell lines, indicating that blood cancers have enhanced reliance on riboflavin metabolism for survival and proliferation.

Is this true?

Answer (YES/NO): YES